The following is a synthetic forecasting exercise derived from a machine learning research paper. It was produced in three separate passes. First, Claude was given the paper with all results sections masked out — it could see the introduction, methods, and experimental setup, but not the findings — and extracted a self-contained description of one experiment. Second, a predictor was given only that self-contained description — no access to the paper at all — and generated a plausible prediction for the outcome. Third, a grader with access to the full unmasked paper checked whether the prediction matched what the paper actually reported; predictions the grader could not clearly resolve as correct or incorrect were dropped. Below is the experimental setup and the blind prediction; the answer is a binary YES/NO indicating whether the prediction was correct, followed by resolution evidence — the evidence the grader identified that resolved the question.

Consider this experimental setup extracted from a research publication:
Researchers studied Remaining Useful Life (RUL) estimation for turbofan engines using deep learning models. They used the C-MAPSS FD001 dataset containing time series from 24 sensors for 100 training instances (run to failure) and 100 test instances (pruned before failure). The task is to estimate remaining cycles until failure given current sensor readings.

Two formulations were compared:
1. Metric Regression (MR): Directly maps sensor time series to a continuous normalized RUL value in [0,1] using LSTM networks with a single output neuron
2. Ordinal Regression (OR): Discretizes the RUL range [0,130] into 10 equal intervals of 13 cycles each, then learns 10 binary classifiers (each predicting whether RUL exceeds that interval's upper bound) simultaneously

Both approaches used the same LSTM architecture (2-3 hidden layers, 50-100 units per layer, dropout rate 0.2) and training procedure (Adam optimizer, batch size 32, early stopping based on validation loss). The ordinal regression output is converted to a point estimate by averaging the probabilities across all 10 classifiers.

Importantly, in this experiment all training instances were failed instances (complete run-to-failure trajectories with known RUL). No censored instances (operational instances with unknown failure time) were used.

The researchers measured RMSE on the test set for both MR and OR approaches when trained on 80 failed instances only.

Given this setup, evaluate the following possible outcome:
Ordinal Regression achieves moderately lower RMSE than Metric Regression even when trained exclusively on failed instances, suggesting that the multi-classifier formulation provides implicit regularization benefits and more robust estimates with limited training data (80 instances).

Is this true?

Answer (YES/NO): NO